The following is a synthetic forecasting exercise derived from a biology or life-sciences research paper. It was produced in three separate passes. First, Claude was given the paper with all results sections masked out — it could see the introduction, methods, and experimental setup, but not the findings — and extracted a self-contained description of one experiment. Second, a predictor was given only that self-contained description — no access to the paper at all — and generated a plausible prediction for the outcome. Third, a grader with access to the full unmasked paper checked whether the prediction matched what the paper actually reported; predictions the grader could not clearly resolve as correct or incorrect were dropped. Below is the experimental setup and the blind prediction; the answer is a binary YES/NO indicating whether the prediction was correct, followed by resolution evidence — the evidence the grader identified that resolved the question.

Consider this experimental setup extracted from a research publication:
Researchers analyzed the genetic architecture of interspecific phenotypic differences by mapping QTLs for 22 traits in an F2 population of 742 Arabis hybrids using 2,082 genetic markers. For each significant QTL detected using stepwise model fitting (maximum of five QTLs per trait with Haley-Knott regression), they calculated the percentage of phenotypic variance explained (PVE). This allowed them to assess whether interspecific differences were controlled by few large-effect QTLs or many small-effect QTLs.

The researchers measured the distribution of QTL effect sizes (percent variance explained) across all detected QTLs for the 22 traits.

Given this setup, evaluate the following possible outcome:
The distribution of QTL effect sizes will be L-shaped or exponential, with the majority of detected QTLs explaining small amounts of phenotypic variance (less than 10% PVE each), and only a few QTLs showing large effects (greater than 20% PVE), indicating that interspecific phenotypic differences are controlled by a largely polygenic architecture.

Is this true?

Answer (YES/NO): YES